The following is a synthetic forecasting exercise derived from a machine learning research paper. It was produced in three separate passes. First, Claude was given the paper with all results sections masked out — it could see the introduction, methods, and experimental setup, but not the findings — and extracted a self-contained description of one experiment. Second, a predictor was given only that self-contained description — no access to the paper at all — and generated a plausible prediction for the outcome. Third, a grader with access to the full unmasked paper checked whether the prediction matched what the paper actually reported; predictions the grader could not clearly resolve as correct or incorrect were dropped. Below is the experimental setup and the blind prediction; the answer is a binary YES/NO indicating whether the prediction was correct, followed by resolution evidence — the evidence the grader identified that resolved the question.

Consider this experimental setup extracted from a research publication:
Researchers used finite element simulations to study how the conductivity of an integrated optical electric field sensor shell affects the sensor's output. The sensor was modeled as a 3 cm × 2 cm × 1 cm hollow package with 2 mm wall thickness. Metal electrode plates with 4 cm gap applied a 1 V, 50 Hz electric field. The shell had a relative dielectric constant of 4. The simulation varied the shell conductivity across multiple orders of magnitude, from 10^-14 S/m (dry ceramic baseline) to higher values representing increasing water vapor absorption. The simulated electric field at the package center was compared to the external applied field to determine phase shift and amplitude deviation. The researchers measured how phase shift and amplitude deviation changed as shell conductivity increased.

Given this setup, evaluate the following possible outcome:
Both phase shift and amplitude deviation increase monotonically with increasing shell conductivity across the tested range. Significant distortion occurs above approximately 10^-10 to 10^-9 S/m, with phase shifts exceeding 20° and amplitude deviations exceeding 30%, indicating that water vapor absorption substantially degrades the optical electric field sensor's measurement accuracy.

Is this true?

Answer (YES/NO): NO